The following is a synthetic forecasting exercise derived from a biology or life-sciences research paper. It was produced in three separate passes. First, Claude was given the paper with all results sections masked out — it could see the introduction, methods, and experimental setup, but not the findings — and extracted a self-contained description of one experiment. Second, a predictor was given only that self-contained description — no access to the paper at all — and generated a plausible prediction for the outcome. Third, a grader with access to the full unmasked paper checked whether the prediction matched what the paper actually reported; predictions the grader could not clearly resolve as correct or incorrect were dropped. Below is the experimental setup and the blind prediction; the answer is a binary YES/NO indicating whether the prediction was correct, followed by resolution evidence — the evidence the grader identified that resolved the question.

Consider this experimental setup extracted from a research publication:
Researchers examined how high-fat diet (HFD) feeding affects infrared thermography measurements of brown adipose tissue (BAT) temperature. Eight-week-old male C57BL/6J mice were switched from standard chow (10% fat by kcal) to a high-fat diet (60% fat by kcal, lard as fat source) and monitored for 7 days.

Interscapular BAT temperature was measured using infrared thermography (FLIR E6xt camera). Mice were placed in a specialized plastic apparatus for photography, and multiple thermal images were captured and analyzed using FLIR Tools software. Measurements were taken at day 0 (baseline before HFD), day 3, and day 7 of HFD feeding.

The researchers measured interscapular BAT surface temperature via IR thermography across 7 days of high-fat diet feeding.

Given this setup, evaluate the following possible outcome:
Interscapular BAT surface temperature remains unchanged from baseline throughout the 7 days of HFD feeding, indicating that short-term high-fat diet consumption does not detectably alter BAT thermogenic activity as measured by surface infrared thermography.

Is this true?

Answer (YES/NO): NO